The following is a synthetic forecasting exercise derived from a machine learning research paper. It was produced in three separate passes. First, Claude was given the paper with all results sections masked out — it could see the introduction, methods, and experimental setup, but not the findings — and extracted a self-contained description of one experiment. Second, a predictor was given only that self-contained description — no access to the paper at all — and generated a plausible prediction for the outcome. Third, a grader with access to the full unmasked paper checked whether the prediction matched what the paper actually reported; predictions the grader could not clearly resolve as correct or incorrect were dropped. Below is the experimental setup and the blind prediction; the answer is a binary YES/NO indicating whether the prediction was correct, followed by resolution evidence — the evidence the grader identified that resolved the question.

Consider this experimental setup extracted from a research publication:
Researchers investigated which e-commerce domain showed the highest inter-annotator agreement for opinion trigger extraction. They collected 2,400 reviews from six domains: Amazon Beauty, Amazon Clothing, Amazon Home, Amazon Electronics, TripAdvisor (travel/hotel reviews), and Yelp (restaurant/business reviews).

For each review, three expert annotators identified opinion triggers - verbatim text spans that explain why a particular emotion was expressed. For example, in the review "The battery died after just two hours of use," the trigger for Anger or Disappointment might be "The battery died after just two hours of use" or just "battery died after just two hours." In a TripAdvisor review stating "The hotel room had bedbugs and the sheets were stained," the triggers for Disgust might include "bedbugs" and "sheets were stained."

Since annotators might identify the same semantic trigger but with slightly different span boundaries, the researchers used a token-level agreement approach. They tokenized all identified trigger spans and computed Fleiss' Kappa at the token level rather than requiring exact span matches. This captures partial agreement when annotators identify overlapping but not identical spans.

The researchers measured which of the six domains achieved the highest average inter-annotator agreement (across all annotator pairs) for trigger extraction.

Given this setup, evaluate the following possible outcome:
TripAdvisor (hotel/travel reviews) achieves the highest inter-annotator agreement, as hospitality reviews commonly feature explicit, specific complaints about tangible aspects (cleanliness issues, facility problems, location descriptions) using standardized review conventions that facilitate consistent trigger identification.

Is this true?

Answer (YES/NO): YES